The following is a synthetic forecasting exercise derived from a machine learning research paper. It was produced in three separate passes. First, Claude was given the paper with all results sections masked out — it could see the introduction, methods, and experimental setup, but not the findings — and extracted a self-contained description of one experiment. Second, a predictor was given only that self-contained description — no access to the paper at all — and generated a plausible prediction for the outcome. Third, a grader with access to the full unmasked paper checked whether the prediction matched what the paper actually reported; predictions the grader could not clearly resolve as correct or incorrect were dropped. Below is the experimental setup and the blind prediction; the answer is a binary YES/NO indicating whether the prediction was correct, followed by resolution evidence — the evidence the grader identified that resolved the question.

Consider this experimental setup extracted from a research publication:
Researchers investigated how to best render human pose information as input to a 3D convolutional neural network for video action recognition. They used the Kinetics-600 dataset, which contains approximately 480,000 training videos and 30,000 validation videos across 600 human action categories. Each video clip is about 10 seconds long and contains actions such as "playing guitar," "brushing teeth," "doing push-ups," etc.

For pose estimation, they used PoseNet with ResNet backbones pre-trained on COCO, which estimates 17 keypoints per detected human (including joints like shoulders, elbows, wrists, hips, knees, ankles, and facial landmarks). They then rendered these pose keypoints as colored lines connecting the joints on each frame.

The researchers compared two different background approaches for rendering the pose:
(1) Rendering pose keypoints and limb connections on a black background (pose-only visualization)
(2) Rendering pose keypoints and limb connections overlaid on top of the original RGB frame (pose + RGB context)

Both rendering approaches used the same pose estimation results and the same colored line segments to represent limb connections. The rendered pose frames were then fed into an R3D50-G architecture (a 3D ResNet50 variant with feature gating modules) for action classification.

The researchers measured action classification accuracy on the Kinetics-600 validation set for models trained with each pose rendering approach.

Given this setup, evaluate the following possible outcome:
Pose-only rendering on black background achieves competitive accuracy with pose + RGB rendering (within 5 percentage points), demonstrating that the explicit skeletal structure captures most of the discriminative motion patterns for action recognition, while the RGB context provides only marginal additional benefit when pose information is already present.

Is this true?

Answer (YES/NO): NO